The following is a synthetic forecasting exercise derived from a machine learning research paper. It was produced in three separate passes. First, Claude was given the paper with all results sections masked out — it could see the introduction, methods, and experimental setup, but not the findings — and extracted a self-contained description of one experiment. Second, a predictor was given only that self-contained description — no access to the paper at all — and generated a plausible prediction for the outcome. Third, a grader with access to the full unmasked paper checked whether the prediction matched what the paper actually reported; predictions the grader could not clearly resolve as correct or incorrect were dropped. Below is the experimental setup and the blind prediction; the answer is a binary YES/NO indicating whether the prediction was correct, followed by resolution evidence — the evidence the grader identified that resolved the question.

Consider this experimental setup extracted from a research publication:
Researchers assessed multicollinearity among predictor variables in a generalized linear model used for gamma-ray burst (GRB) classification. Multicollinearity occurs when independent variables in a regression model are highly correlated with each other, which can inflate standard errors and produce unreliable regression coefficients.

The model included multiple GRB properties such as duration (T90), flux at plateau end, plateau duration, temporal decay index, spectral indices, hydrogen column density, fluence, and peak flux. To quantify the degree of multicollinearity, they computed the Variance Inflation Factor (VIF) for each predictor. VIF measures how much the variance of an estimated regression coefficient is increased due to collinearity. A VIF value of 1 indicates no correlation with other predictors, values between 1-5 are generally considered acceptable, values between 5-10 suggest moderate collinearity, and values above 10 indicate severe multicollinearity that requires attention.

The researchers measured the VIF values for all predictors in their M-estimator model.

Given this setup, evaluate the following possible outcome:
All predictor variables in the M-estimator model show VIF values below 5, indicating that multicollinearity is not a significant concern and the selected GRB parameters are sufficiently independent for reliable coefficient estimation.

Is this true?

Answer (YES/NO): YES